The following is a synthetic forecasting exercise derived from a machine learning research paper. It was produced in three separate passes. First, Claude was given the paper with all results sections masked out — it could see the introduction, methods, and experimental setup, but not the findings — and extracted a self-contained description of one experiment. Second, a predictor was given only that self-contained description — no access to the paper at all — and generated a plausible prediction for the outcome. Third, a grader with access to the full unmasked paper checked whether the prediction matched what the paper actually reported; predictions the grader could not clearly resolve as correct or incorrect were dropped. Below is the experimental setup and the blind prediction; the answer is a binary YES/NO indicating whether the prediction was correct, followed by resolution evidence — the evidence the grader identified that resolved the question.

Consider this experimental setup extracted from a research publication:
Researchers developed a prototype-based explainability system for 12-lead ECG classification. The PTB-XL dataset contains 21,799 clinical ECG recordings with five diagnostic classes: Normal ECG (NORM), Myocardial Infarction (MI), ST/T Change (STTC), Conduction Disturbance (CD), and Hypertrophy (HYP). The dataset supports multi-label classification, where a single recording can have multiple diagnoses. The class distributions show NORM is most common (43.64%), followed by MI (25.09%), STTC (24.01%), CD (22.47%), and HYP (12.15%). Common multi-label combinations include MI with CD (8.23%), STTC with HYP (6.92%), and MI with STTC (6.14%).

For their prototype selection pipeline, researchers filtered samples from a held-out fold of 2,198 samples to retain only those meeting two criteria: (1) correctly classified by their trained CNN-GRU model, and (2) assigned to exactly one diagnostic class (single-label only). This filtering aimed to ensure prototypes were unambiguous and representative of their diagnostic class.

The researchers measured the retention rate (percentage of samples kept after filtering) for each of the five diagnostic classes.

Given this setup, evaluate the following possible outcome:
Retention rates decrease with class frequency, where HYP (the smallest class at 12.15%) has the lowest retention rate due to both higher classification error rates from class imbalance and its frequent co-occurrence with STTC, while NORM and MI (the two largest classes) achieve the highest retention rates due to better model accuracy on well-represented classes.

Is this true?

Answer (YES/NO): NO